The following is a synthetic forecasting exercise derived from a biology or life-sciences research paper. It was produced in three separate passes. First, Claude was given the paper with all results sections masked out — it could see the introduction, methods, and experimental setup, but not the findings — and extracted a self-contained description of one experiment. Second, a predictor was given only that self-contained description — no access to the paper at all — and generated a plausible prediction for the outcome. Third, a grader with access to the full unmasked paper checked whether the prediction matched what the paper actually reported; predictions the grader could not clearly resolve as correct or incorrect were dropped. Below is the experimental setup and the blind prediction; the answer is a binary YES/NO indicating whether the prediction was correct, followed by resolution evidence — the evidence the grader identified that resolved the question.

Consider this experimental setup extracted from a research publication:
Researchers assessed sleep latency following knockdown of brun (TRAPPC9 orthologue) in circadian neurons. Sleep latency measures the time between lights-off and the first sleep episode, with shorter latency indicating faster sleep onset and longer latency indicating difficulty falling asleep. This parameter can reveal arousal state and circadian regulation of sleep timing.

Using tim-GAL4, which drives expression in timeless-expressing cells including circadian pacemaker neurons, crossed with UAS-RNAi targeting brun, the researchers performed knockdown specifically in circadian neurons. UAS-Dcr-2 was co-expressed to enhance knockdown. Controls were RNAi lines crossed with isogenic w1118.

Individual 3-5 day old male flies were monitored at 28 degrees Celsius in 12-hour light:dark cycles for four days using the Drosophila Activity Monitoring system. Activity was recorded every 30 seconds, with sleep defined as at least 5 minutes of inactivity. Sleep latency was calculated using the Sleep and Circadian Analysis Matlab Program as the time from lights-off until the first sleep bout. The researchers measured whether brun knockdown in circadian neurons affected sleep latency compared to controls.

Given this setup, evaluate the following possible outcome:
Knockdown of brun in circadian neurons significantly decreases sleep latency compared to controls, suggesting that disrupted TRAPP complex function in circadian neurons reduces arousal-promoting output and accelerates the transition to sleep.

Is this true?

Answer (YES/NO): NO